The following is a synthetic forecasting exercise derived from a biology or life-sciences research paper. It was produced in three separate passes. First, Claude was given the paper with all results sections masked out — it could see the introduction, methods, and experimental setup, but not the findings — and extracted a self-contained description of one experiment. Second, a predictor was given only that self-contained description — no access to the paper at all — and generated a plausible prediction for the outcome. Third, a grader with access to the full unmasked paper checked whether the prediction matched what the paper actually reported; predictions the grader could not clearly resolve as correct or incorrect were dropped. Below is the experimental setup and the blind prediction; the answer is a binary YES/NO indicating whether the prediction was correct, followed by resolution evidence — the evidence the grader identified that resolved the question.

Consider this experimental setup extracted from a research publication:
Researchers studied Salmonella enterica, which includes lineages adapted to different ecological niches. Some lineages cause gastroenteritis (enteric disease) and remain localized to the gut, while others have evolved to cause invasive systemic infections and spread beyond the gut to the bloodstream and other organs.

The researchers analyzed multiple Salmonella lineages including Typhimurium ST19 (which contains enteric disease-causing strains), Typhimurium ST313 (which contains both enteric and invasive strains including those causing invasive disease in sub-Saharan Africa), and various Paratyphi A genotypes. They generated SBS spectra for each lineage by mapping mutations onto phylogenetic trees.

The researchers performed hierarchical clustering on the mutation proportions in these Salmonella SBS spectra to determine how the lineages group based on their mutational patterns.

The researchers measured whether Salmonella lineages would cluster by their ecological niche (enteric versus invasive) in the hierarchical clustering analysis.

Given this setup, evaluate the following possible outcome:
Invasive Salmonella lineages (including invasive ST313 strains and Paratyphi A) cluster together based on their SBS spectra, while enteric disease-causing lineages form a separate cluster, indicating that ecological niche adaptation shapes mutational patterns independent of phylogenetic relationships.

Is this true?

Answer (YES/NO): YES